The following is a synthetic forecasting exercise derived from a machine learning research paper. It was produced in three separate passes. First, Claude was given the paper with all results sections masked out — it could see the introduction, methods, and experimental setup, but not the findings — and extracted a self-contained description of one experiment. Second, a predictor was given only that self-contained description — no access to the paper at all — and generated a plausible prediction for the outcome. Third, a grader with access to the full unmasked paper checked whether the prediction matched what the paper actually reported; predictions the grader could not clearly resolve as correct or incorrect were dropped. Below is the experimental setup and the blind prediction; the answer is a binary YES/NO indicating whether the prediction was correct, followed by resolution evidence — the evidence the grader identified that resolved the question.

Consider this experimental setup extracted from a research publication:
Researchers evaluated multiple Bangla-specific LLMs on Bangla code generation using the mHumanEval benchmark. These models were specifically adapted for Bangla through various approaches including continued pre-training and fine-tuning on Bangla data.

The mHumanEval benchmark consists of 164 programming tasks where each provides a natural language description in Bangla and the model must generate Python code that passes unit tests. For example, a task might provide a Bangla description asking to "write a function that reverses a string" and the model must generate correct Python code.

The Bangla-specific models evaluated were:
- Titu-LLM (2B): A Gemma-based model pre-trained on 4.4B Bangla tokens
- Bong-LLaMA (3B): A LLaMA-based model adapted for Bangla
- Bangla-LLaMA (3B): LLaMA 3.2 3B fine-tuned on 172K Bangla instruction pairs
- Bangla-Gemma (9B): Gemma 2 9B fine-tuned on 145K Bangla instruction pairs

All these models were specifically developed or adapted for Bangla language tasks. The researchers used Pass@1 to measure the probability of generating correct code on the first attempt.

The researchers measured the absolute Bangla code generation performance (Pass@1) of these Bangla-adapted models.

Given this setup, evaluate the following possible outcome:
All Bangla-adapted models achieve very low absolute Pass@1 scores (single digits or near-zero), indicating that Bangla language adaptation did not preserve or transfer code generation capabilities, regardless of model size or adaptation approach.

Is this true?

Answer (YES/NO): YES